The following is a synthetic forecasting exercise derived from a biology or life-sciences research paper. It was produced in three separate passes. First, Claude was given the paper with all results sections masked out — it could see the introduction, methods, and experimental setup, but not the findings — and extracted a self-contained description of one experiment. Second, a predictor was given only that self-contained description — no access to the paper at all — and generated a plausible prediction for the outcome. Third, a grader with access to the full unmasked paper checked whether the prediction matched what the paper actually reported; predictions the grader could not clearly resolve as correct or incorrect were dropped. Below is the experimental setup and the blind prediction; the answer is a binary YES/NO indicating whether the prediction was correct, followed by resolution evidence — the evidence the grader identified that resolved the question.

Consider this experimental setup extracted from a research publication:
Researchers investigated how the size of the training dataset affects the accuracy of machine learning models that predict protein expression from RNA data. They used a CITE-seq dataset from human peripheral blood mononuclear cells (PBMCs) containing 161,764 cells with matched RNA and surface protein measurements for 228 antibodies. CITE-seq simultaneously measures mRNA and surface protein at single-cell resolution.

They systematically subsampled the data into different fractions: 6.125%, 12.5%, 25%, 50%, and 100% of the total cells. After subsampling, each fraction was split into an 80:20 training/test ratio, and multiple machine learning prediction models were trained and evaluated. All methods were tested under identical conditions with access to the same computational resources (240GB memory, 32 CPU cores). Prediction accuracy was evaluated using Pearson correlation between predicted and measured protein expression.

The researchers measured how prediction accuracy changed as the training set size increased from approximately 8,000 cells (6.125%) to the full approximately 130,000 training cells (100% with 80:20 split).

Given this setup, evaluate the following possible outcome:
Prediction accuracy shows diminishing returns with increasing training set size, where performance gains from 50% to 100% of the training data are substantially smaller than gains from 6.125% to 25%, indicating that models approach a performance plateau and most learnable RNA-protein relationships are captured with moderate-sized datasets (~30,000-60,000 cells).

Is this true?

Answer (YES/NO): NO